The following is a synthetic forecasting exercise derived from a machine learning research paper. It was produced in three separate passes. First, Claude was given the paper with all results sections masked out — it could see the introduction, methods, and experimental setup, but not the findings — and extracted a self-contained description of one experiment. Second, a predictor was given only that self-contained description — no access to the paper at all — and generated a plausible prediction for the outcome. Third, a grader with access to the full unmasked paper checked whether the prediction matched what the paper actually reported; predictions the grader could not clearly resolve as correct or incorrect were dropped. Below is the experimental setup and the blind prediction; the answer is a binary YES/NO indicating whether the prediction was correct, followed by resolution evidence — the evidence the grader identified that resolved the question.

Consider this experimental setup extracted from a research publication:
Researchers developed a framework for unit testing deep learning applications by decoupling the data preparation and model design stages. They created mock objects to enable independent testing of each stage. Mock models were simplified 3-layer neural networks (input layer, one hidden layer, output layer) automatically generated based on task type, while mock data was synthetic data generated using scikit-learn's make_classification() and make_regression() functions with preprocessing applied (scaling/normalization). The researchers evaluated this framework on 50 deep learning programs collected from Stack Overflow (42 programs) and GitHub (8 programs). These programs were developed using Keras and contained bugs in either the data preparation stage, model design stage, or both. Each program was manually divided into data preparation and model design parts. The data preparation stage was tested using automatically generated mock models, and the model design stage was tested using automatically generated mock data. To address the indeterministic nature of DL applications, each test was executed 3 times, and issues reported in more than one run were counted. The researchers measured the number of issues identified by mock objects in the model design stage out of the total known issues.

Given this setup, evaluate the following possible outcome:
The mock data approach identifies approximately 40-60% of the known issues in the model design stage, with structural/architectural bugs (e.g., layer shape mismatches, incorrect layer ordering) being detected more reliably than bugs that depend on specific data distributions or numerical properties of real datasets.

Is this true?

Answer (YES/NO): NO